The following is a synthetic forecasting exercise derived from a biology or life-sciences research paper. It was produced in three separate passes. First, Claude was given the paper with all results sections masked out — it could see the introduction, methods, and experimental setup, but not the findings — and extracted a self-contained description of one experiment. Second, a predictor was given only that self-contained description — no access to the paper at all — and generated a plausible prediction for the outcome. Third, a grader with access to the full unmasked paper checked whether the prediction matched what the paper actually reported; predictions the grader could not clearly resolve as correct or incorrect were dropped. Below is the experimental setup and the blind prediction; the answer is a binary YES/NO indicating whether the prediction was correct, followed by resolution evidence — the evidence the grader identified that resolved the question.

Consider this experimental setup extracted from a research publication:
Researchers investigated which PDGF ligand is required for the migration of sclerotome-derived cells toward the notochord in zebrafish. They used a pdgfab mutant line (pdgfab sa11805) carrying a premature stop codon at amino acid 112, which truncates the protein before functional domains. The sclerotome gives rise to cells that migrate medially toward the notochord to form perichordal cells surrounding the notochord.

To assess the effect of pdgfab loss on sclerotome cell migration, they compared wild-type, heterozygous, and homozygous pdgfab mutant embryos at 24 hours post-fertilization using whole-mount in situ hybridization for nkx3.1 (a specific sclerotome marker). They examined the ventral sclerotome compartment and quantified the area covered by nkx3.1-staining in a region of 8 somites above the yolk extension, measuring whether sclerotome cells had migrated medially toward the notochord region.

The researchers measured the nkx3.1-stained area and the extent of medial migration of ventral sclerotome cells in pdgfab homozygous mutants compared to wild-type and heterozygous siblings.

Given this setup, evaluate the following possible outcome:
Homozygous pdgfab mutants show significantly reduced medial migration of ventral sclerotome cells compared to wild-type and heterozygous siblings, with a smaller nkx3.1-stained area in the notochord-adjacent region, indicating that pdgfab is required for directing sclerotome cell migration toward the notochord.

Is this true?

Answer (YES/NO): YES